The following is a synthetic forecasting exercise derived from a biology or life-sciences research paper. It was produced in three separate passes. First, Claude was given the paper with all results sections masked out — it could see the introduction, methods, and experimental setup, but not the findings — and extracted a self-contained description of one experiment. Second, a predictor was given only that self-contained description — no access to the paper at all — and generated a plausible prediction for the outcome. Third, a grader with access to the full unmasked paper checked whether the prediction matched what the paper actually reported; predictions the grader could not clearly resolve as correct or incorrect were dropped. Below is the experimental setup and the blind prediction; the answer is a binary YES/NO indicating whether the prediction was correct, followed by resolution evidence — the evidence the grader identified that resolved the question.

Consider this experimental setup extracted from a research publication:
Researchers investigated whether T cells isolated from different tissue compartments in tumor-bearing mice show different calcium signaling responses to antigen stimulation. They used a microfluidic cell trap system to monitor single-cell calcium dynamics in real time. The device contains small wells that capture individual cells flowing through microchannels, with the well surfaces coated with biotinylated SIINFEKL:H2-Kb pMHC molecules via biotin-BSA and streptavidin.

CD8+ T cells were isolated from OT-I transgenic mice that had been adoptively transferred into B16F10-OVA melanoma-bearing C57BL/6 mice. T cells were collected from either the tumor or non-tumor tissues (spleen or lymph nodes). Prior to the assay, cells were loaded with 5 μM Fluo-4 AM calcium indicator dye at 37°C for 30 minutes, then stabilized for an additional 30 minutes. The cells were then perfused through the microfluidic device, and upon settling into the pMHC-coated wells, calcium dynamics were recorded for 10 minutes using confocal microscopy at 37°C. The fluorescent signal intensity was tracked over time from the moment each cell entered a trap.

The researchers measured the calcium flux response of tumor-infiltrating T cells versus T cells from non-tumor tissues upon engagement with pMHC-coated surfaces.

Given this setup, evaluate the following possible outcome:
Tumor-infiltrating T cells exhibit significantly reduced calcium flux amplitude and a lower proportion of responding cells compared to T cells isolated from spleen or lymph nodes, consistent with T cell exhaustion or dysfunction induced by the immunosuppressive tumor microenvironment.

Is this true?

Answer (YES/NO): NO